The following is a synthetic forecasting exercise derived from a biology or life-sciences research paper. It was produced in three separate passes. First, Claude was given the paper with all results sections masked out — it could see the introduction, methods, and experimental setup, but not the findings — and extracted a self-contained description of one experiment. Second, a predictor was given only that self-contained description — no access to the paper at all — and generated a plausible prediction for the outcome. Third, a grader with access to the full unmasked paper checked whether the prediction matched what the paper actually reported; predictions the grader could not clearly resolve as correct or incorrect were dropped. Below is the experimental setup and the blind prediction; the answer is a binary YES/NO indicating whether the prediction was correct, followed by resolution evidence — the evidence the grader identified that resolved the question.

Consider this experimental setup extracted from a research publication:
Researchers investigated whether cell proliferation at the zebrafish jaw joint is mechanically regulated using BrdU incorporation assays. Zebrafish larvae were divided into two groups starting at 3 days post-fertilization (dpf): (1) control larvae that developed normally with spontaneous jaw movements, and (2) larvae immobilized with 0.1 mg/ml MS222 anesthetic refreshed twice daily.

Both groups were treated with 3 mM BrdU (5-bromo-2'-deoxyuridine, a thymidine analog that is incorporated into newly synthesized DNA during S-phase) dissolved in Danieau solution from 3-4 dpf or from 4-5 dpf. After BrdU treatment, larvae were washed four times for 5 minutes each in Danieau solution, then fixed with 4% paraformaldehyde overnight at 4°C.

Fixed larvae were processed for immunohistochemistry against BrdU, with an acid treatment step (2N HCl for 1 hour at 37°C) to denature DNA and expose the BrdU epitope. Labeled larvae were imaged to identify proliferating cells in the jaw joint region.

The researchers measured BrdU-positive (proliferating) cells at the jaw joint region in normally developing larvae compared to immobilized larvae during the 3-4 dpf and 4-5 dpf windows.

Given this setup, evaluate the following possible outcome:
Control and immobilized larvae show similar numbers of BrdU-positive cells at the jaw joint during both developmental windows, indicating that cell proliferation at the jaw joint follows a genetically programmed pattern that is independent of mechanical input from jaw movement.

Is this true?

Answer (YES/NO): NO